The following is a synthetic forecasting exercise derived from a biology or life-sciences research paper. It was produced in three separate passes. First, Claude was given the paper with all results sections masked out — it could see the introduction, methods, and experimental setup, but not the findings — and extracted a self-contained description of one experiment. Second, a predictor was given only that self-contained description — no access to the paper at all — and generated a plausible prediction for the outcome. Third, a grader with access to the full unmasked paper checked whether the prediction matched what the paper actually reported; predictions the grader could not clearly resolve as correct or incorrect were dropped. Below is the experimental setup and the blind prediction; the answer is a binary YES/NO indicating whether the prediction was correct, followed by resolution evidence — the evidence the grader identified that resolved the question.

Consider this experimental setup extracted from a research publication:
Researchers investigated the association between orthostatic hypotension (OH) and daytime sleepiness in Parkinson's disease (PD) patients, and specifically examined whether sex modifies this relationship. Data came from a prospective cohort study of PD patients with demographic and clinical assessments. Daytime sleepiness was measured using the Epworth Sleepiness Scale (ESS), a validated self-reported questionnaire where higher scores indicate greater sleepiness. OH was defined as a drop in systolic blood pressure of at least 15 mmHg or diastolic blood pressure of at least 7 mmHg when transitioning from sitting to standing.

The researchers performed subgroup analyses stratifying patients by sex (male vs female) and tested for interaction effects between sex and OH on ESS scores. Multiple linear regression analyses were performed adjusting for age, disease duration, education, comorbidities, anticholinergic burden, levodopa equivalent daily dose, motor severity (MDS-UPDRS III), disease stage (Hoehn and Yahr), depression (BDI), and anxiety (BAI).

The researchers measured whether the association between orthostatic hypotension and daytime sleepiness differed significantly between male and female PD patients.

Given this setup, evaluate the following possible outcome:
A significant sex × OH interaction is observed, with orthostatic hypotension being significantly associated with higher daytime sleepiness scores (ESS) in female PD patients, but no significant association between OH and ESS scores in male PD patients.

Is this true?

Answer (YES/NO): NO